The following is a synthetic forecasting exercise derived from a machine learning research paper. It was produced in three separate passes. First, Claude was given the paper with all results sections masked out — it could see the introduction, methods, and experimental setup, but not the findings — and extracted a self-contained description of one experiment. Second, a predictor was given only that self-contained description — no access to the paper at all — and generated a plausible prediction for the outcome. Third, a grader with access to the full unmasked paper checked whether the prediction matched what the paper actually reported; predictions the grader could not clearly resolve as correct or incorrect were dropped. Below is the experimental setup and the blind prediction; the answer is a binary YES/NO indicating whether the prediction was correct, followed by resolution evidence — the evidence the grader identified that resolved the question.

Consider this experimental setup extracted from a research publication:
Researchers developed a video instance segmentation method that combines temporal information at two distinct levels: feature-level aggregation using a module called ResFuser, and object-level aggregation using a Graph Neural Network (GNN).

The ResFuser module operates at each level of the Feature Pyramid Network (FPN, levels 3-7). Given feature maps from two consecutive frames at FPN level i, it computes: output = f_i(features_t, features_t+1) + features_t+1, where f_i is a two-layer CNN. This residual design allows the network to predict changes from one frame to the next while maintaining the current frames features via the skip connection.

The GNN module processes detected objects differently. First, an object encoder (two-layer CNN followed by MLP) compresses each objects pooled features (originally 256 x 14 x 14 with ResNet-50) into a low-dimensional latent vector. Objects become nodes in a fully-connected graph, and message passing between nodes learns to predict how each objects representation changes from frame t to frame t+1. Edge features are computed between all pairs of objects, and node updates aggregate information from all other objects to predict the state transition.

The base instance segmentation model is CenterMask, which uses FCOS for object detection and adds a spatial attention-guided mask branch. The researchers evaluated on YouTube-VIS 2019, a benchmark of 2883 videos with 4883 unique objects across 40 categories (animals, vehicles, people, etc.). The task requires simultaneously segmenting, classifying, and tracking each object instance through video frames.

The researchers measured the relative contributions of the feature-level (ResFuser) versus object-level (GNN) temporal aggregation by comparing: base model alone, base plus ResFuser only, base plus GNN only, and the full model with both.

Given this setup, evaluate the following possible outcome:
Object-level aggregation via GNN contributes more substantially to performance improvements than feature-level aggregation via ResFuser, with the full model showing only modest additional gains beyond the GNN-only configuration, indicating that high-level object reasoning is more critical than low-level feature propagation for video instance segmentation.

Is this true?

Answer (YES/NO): NO